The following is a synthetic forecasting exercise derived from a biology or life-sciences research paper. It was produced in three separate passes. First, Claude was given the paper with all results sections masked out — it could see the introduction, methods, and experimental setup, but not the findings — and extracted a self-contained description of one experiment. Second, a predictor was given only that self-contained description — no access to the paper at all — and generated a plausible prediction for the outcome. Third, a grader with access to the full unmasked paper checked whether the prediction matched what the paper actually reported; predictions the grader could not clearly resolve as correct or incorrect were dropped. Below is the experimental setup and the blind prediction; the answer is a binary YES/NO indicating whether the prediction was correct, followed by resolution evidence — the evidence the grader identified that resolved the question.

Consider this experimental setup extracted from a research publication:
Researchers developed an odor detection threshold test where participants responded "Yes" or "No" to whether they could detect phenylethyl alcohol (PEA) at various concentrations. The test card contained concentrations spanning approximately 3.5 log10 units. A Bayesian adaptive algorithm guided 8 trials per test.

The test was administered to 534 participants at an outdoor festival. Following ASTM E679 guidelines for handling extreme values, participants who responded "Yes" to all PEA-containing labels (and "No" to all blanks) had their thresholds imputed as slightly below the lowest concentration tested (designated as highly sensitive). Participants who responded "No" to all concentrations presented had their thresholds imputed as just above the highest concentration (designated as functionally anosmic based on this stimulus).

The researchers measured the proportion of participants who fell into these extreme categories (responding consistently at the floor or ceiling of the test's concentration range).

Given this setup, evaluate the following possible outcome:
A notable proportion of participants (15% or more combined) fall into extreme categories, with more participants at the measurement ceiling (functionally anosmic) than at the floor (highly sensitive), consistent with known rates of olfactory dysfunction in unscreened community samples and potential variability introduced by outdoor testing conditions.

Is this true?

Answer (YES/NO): NO